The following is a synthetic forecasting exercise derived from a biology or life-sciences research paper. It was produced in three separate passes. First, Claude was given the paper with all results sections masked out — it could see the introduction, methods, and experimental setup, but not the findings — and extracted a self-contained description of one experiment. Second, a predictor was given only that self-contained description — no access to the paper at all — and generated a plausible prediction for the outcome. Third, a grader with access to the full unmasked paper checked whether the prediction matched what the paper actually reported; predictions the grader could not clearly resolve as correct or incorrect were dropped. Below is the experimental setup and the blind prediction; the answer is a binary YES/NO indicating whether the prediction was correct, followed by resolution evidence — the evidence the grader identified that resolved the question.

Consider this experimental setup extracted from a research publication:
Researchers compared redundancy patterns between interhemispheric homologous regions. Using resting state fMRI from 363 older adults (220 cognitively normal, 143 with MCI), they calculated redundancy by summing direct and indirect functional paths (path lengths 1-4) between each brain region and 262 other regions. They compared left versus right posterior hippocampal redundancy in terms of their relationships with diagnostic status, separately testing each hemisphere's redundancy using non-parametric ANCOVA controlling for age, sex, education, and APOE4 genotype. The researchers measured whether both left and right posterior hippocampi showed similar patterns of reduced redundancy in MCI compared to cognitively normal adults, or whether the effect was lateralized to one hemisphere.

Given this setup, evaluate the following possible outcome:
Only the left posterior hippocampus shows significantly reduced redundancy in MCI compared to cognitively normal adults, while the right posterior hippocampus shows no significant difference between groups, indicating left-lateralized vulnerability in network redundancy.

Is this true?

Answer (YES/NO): NO